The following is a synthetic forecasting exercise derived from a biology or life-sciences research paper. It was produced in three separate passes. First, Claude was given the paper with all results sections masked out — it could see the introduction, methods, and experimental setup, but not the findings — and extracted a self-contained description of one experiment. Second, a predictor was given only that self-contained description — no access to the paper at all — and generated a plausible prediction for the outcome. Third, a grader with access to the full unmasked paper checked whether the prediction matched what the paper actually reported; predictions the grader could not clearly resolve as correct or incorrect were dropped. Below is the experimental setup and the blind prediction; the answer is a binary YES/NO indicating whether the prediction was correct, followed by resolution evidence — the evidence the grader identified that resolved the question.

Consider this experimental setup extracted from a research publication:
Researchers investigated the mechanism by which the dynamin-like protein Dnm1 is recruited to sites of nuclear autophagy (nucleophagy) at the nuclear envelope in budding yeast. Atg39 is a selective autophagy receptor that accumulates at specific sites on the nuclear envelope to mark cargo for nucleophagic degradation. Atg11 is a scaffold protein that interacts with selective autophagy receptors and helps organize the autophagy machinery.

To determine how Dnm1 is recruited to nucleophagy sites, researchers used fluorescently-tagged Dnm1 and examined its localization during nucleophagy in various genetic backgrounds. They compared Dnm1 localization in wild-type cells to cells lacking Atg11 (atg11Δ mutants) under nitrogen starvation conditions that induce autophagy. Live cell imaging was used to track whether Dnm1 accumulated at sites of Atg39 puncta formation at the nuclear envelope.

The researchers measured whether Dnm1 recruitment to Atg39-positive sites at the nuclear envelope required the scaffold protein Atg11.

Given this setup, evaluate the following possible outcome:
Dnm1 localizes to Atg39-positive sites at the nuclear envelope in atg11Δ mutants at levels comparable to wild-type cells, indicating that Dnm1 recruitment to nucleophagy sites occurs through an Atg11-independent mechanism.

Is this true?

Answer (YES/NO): NO